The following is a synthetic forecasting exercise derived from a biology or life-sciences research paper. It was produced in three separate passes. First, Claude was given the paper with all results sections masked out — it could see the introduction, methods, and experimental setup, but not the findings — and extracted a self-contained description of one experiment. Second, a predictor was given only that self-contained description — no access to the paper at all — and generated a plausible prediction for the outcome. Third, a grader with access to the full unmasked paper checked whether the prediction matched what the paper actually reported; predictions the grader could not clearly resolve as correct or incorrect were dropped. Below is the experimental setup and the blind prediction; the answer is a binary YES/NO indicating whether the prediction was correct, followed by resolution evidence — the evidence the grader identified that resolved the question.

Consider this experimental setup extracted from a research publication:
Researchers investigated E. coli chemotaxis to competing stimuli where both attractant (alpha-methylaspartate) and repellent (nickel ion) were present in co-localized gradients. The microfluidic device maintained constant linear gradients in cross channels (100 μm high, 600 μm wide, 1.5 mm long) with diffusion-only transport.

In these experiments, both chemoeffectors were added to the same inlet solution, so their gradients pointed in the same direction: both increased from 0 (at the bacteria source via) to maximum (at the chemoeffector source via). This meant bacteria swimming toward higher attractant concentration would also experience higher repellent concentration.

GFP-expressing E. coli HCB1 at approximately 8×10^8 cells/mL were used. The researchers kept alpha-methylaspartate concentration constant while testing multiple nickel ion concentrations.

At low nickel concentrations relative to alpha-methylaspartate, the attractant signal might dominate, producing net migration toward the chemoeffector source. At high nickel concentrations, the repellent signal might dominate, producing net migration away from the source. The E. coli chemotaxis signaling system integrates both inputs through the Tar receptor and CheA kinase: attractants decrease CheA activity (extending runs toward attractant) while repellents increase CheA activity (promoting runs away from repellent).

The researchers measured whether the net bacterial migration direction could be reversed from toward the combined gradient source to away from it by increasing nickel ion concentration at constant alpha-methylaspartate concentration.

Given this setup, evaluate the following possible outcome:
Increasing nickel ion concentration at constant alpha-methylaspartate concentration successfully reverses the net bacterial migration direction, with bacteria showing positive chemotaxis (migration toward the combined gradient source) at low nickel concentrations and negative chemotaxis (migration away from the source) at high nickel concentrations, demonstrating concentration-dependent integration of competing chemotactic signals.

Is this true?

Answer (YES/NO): YES